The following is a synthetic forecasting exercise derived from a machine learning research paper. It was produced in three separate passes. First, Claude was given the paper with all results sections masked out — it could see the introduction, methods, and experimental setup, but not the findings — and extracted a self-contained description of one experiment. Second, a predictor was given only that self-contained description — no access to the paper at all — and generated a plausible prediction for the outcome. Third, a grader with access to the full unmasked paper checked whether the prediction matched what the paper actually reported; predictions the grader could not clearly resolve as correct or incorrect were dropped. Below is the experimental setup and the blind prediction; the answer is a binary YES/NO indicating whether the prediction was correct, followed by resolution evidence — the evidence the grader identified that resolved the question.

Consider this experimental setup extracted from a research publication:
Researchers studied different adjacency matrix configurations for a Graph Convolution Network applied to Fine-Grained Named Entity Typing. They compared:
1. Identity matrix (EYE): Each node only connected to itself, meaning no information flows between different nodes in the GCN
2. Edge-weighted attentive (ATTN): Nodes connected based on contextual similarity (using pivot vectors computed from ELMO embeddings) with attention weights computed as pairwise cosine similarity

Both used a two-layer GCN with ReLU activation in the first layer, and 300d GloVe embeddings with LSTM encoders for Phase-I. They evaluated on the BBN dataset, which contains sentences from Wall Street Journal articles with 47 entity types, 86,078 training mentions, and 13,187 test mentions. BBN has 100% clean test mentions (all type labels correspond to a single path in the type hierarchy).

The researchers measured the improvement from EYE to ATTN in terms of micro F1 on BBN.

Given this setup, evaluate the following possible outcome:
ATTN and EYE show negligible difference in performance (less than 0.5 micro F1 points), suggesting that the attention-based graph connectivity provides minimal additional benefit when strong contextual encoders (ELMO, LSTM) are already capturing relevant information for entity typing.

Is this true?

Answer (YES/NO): NO